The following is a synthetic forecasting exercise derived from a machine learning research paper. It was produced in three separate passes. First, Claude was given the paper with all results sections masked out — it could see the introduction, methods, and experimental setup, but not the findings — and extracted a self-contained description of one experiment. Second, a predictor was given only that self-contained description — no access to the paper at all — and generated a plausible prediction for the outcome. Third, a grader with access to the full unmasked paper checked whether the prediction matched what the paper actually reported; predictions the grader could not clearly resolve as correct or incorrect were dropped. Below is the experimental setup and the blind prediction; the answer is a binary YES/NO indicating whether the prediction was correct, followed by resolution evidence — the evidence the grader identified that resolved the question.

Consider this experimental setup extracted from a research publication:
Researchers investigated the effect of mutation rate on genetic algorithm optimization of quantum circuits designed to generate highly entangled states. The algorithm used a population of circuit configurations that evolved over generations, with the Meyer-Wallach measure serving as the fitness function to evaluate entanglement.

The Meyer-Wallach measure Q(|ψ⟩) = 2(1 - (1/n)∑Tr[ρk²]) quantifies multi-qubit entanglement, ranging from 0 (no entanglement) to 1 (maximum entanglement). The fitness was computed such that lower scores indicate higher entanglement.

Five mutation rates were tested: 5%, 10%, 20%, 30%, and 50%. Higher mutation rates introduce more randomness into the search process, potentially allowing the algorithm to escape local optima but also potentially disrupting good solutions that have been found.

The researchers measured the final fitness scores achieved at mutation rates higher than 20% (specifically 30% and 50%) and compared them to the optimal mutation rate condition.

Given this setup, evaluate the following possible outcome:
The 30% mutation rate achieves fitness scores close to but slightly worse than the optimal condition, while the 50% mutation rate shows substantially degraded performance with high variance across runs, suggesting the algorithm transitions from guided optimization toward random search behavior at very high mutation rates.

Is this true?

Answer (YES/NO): NO